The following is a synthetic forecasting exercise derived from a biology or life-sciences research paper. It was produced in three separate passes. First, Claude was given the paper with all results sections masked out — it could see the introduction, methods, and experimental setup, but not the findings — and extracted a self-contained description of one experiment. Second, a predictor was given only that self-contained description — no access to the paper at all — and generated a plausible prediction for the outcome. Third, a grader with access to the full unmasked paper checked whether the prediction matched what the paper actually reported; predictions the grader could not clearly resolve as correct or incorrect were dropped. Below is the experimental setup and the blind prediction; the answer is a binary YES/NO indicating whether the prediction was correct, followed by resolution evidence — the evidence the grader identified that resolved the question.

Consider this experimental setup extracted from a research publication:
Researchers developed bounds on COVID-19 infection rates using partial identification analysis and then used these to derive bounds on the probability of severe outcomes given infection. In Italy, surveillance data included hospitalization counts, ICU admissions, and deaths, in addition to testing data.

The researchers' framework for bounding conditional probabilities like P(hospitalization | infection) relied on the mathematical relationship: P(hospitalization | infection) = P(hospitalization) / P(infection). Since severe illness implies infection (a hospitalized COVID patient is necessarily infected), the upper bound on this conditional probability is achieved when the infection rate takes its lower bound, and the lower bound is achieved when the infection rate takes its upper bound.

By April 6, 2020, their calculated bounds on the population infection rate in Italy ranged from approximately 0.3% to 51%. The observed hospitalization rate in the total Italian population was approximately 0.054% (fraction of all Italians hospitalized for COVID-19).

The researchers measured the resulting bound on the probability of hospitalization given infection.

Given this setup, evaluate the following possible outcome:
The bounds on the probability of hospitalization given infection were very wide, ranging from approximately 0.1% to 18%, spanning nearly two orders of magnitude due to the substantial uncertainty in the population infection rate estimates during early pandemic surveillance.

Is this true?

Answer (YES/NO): YES